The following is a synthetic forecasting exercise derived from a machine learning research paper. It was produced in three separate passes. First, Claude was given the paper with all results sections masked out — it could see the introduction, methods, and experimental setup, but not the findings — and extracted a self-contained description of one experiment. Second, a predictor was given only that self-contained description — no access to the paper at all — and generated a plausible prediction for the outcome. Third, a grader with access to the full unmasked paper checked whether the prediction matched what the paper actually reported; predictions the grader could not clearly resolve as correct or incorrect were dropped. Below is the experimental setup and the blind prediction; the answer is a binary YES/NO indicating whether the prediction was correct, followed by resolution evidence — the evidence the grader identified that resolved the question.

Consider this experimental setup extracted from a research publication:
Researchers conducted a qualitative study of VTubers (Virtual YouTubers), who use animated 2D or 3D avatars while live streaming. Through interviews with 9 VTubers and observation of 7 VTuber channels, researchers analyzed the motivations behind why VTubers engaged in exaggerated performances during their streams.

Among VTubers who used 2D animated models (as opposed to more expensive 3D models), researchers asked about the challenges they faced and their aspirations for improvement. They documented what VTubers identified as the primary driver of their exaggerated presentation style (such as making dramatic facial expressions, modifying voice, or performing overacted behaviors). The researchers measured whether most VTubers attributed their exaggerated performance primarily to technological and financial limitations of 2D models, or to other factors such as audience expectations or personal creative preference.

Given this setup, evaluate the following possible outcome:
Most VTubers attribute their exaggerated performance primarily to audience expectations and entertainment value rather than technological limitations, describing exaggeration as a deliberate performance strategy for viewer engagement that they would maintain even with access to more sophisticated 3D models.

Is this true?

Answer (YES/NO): NO